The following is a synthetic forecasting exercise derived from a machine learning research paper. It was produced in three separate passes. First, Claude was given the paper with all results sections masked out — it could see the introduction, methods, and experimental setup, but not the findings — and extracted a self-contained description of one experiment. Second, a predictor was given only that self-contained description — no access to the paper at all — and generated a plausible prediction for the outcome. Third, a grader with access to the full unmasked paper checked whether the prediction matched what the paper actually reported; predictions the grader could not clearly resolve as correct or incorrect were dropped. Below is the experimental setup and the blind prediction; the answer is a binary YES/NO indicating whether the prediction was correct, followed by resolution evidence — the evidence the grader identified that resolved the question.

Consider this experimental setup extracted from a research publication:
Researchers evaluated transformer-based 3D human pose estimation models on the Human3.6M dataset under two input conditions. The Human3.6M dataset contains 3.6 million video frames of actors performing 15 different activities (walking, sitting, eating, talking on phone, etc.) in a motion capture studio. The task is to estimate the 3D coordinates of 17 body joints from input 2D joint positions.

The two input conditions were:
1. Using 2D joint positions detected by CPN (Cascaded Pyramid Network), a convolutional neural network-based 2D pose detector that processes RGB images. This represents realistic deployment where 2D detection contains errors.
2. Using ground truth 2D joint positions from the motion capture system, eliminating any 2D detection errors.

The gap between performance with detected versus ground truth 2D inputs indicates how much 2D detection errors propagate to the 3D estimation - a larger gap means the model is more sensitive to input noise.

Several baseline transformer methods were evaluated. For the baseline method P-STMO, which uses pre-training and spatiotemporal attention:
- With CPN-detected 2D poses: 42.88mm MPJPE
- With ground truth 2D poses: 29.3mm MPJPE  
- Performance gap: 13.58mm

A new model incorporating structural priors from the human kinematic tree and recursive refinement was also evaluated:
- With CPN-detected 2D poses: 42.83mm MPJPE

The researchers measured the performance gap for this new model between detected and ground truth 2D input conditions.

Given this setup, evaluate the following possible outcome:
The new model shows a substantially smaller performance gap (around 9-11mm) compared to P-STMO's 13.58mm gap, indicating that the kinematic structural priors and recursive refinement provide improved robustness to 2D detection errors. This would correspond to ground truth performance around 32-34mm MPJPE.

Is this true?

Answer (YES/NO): NO